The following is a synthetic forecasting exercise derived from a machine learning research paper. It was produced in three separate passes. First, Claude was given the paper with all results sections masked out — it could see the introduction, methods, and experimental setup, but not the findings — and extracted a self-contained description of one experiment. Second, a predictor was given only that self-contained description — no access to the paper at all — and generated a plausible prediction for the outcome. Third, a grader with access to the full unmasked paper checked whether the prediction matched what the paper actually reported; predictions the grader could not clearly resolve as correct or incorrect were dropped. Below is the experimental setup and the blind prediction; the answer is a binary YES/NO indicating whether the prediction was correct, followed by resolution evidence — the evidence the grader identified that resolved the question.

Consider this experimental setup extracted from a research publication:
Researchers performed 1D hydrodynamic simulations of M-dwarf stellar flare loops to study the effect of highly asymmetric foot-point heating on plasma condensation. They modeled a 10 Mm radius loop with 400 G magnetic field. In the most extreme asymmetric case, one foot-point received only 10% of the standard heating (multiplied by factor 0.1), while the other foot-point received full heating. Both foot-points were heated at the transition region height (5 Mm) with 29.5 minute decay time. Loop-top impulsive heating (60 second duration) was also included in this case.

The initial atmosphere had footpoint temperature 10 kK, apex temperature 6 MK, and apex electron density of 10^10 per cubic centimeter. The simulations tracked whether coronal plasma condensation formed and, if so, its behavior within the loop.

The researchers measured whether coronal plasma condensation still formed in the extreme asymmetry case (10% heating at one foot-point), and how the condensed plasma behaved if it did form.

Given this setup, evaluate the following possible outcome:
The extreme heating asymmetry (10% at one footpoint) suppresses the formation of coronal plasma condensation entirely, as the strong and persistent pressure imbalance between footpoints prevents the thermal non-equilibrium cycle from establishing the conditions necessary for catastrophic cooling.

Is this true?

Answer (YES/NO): NO